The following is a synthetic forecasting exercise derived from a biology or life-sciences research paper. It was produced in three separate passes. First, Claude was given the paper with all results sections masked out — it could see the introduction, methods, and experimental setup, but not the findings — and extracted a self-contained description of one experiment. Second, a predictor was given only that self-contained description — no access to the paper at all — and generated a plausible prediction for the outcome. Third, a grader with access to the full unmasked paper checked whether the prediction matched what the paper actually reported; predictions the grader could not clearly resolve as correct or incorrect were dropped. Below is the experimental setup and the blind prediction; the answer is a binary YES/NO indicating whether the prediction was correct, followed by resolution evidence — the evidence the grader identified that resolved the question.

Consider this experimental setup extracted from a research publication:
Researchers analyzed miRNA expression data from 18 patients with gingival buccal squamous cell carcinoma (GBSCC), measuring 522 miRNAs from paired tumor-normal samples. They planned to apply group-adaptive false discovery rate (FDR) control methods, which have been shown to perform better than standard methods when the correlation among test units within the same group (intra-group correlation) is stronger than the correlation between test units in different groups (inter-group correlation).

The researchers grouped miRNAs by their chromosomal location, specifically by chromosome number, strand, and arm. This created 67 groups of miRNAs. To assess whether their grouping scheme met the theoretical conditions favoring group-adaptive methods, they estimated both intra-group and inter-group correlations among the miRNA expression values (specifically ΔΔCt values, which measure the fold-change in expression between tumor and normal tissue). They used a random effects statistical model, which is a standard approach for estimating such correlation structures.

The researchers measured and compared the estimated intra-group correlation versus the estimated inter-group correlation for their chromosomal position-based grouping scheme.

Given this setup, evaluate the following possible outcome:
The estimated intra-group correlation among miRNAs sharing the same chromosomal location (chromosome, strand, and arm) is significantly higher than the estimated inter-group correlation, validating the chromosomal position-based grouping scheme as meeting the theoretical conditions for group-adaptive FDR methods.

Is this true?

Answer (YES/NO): YES